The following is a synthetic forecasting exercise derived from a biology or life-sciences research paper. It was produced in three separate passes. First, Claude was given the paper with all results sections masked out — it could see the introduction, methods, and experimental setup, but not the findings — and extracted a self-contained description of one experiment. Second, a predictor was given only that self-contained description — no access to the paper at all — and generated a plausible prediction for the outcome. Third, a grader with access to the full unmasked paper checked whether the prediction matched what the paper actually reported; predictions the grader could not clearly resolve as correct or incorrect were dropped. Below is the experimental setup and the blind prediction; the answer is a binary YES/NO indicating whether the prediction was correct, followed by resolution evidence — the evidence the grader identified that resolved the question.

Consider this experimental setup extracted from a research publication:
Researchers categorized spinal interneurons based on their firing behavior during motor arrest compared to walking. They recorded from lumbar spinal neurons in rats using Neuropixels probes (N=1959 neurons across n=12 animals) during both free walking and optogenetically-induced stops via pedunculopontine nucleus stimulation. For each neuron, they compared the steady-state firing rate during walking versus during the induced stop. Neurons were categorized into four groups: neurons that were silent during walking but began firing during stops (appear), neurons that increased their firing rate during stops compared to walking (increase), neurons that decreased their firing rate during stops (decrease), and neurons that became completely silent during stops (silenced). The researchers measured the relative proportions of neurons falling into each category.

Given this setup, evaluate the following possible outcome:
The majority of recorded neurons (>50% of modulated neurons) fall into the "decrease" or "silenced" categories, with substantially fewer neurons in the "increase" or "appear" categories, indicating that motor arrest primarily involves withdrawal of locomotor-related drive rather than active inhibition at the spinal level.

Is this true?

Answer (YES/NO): YES